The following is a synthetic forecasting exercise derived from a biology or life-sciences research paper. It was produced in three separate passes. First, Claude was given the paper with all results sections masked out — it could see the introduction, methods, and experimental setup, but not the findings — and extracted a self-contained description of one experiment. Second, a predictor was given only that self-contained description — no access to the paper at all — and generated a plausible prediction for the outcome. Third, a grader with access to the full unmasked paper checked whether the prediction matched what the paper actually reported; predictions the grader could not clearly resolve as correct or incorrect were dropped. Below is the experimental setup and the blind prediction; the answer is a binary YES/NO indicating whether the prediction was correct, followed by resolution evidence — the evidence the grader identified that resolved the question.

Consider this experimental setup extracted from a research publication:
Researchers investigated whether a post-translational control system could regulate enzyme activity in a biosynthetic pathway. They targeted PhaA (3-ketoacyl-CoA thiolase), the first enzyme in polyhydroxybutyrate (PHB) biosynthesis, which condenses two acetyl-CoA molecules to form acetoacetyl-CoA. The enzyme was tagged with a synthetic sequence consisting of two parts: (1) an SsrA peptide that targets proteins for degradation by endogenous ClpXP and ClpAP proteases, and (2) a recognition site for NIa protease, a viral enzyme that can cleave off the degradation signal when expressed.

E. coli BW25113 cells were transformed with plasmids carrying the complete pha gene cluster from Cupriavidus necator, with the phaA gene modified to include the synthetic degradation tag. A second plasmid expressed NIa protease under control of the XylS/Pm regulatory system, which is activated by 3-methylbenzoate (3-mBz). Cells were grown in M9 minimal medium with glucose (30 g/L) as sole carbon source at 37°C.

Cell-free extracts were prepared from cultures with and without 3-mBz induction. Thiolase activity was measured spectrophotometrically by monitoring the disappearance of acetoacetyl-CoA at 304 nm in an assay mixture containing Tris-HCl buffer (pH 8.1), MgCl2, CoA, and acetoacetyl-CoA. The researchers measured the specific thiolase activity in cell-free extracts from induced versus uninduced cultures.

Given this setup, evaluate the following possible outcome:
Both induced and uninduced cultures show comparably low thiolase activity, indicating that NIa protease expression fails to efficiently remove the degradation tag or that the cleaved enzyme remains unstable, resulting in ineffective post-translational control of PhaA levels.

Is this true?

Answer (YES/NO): NO